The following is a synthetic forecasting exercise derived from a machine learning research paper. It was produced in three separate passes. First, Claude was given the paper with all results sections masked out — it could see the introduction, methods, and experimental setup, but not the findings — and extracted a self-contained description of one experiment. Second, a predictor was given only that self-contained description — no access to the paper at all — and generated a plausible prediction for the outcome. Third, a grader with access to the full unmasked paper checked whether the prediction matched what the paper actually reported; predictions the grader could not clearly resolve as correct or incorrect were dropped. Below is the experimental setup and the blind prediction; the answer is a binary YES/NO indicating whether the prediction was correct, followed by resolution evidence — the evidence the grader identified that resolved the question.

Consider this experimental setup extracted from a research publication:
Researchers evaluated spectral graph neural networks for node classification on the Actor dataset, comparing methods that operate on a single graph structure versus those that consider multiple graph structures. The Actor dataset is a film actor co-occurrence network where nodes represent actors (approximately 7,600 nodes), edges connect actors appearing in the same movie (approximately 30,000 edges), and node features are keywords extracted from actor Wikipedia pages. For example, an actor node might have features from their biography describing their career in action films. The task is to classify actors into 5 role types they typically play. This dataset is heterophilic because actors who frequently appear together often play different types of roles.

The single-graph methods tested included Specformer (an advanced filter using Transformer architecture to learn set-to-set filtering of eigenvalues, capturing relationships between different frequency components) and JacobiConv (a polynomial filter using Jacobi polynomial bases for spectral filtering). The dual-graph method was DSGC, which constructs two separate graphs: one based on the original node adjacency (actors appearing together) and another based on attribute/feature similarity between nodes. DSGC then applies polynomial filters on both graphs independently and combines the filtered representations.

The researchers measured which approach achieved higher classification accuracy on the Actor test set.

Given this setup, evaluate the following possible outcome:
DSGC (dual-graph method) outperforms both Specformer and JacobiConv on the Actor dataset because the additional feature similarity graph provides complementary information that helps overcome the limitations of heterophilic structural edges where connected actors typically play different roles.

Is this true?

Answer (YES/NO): YES